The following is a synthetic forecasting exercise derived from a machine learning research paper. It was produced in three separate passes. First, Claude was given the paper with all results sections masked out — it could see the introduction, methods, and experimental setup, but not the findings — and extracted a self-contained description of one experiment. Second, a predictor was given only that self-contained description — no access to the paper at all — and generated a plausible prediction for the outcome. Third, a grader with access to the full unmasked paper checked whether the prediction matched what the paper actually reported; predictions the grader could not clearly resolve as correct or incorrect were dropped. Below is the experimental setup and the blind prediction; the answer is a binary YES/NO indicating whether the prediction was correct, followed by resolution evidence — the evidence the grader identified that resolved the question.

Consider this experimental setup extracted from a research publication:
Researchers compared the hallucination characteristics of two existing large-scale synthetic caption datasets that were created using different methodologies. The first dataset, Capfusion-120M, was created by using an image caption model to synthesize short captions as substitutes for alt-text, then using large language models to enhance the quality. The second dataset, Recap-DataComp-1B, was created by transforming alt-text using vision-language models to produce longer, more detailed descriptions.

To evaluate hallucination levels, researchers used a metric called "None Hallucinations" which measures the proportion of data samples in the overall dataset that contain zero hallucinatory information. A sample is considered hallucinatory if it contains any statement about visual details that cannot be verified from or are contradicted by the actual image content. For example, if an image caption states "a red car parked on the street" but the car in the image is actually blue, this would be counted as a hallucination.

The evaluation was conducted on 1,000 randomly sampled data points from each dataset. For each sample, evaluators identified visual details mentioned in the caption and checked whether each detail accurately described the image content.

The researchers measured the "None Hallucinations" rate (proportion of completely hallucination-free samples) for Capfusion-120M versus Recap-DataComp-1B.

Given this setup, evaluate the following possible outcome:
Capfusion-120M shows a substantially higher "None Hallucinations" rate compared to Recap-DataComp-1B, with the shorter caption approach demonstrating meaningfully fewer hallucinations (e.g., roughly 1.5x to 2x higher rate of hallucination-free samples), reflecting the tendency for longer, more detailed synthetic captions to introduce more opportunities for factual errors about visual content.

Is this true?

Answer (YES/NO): NO